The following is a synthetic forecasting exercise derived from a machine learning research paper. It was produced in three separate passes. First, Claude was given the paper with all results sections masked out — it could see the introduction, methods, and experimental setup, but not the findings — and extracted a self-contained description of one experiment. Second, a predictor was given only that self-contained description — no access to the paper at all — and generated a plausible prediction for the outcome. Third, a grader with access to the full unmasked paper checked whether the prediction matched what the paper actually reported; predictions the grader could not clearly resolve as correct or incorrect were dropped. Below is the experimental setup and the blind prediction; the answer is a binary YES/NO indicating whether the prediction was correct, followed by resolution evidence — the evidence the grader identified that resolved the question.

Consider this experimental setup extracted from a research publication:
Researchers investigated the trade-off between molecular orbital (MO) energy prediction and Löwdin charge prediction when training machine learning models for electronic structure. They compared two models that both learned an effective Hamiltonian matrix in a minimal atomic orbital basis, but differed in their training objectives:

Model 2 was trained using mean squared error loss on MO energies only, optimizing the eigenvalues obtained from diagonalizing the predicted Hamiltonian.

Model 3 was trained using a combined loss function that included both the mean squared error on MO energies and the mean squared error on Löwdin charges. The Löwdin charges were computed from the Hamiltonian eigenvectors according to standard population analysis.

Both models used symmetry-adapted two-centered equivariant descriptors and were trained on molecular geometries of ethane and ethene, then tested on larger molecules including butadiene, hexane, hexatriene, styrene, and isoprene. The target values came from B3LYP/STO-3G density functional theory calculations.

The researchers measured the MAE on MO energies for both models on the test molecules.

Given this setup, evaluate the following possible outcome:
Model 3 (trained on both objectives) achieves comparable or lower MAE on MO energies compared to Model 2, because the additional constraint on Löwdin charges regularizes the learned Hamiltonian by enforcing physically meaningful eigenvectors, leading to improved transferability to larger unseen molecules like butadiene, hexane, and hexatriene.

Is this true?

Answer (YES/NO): NO